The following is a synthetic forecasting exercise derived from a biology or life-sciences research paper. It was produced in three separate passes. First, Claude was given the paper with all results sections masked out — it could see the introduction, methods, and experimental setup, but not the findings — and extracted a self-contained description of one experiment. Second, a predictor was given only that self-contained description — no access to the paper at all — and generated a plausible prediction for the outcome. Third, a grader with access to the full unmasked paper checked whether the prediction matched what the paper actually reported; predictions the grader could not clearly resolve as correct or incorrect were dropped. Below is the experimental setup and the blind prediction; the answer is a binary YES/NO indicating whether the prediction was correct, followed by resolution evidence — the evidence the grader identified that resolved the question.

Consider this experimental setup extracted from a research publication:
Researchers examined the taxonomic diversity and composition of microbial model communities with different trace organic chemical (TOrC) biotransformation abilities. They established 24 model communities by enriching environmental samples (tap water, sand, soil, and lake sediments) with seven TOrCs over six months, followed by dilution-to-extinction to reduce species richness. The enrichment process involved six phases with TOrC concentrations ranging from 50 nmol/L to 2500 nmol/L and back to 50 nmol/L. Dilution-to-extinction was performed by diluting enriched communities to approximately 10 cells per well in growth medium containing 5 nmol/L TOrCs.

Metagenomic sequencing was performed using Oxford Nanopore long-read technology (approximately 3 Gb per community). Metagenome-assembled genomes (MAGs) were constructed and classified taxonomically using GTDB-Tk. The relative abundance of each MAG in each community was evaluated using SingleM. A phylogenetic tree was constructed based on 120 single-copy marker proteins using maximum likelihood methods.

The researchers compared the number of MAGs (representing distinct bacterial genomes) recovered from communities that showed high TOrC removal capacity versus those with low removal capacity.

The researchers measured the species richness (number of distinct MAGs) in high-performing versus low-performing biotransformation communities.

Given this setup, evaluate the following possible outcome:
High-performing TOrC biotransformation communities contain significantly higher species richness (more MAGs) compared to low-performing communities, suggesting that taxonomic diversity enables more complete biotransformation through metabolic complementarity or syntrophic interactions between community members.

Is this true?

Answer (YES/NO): NO